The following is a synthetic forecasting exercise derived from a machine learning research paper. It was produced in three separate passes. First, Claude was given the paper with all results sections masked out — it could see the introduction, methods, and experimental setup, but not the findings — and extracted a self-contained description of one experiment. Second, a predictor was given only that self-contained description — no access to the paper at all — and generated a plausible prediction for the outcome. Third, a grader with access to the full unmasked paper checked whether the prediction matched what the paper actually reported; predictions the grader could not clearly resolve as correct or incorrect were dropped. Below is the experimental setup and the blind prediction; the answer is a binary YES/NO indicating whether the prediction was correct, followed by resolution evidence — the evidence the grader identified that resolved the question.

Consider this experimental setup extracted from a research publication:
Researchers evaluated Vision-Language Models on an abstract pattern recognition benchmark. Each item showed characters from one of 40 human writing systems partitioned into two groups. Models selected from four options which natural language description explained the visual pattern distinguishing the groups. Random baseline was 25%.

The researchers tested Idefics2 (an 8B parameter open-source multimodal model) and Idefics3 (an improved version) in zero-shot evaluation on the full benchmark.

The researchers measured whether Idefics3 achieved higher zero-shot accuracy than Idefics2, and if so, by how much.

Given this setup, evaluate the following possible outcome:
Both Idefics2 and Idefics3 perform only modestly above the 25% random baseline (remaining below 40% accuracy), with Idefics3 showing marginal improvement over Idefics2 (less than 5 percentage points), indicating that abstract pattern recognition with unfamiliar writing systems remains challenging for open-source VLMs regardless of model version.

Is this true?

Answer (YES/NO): YES